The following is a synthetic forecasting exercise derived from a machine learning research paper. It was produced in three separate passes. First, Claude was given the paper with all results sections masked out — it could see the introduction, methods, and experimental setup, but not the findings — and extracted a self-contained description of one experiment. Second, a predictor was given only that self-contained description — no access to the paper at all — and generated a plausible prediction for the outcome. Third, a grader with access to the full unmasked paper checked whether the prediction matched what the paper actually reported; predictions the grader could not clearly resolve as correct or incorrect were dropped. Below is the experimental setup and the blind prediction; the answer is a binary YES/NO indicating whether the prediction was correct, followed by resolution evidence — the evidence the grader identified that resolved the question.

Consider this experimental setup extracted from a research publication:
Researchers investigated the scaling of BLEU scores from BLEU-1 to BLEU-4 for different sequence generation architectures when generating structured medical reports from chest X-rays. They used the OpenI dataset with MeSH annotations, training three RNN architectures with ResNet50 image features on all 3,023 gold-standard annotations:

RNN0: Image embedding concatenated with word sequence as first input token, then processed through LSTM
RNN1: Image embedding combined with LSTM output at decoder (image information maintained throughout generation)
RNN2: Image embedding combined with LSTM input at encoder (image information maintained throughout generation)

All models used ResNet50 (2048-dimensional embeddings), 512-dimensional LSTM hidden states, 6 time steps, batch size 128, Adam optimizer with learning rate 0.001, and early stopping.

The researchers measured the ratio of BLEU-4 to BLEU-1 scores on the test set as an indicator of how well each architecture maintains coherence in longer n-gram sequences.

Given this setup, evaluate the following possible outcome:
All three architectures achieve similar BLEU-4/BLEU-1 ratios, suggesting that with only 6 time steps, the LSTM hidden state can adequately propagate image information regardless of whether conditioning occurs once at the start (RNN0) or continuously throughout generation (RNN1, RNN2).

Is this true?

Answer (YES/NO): NO